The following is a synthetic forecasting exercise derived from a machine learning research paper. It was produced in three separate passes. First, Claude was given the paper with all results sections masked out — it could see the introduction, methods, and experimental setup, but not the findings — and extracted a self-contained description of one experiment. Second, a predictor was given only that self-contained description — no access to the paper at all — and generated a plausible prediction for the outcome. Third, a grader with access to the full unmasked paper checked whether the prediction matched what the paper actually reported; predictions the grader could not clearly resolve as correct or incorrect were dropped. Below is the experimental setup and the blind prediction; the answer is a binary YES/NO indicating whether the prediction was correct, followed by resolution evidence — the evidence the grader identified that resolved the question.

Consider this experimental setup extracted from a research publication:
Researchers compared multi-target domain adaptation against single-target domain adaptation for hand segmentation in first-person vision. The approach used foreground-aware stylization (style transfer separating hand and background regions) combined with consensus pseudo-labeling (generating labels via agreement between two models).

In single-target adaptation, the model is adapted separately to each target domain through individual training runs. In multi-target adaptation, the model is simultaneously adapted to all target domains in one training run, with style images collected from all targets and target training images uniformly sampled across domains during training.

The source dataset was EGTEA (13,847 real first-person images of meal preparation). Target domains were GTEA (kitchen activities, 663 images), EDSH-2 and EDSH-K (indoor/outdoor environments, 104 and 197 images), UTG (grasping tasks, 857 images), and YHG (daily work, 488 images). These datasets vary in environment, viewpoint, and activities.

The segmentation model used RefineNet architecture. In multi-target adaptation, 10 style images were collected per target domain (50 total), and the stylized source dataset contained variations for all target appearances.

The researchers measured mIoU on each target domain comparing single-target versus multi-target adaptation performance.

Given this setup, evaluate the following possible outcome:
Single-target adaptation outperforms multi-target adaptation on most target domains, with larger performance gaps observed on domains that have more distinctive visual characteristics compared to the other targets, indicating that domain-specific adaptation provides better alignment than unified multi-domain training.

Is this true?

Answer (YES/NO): NO